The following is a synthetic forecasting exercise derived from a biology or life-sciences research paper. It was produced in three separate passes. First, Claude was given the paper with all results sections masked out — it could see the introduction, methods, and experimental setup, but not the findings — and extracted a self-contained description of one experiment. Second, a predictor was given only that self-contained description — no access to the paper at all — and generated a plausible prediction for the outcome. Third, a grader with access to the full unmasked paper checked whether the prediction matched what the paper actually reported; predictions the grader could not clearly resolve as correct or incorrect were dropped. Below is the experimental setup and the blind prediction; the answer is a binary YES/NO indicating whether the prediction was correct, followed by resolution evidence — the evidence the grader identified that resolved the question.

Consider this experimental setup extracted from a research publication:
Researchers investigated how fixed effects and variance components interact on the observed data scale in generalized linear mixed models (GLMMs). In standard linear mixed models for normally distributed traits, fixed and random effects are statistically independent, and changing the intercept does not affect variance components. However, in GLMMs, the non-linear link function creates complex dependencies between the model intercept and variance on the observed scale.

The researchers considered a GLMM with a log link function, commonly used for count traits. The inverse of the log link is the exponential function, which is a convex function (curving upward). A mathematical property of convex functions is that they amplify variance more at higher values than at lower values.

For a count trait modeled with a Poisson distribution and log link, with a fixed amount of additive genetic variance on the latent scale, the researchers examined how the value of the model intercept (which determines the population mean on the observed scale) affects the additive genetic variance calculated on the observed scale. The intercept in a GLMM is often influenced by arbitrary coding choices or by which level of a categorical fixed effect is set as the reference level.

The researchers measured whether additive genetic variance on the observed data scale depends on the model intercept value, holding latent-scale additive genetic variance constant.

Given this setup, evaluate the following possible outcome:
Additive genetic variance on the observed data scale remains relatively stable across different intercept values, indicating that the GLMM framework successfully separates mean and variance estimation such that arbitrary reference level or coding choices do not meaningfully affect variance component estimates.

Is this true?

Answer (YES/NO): NO